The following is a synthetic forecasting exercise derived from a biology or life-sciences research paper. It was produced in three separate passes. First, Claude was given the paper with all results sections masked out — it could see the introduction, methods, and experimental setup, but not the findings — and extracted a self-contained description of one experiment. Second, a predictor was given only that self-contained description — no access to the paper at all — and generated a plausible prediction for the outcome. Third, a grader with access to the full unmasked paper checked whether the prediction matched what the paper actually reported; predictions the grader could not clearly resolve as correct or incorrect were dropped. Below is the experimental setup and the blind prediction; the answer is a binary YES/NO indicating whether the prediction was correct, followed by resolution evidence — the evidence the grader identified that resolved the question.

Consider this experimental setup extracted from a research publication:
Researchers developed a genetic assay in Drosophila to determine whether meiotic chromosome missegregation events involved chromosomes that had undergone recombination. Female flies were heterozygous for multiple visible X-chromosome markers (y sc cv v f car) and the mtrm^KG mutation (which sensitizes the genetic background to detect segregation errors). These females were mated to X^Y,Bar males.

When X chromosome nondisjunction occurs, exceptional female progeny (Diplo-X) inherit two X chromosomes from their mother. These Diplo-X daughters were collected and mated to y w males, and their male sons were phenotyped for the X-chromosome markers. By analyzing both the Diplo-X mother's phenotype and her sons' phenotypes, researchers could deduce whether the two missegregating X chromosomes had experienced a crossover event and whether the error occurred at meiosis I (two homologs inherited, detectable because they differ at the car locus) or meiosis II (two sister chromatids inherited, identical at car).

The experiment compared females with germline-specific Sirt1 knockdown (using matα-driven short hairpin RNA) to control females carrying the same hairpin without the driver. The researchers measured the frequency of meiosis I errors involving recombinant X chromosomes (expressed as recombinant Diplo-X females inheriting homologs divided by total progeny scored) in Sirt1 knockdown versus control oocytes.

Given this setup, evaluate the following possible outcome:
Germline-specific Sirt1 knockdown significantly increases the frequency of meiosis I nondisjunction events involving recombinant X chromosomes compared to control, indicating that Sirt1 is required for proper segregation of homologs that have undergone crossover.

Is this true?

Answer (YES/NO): YES